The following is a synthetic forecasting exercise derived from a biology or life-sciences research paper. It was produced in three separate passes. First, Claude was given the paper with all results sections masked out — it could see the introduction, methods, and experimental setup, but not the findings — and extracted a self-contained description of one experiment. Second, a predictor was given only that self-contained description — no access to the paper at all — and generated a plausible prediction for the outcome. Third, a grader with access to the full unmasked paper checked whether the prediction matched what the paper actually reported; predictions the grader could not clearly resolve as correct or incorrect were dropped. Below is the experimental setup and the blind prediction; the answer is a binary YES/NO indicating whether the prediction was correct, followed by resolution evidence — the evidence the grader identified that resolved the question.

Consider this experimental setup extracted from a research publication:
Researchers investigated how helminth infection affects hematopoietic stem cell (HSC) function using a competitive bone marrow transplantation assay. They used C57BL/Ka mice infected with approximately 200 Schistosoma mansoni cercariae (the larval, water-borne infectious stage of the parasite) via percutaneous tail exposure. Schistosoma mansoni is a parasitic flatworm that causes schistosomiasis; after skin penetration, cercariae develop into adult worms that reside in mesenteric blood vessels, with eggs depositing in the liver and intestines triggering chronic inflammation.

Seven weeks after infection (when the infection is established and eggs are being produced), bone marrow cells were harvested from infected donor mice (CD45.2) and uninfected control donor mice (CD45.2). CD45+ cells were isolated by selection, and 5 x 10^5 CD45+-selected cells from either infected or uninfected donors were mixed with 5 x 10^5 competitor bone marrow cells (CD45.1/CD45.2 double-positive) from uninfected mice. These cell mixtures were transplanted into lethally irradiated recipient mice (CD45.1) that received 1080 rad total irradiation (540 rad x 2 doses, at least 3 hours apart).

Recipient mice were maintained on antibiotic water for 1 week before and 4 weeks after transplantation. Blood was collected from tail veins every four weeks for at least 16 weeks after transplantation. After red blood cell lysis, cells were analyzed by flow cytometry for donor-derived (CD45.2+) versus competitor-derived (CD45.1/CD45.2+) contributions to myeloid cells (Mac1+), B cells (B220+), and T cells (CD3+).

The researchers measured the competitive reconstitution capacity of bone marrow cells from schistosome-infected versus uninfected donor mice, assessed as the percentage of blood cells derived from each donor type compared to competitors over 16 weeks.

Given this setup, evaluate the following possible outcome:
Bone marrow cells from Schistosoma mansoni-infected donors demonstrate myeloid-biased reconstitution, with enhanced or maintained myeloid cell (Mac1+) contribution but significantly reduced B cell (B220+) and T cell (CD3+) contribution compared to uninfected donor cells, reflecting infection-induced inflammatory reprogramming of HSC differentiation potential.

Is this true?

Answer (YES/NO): NO